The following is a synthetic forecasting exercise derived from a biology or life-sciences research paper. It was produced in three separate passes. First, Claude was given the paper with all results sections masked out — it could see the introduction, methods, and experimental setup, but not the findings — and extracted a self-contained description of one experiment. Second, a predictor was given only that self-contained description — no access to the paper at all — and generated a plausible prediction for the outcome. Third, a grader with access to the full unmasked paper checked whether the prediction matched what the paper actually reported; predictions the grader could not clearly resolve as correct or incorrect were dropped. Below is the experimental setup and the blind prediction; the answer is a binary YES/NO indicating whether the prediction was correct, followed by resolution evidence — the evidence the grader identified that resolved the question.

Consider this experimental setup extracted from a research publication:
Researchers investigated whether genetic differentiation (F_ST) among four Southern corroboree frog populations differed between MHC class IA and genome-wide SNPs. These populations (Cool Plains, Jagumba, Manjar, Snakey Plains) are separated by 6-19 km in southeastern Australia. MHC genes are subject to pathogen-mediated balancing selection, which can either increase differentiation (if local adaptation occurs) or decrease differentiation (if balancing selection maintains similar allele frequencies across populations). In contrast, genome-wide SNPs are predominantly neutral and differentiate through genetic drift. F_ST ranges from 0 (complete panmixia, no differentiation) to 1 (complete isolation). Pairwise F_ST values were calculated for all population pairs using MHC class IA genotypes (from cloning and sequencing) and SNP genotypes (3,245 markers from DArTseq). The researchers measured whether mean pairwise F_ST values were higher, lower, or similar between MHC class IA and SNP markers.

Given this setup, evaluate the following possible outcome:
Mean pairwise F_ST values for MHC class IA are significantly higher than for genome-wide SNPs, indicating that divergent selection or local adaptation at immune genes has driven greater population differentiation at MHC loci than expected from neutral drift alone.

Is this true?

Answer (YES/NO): NO